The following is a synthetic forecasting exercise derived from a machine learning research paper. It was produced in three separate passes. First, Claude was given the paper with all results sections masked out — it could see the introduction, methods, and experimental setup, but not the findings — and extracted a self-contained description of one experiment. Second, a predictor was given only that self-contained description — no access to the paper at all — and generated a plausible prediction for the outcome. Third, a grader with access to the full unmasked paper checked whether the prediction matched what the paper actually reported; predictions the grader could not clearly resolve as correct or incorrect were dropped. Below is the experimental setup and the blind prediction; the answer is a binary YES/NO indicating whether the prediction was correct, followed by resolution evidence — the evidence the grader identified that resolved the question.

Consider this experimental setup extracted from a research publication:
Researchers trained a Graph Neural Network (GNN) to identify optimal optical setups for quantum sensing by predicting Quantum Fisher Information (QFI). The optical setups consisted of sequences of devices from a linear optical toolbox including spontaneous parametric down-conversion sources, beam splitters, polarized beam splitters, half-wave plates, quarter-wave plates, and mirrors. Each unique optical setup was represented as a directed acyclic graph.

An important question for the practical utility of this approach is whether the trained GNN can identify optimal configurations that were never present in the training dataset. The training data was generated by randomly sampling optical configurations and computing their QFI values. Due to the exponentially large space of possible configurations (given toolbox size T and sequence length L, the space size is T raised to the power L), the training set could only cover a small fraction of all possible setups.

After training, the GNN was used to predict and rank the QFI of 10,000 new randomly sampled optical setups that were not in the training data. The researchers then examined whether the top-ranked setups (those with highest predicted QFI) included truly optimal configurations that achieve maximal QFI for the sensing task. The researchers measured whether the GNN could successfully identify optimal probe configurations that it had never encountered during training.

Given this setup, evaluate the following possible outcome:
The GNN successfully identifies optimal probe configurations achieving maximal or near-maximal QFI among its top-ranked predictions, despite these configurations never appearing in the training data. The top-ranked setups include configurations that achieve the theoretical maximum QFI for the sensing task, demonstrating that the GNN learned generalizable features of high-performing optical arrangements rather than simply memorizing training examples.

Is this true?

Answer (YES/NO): YES